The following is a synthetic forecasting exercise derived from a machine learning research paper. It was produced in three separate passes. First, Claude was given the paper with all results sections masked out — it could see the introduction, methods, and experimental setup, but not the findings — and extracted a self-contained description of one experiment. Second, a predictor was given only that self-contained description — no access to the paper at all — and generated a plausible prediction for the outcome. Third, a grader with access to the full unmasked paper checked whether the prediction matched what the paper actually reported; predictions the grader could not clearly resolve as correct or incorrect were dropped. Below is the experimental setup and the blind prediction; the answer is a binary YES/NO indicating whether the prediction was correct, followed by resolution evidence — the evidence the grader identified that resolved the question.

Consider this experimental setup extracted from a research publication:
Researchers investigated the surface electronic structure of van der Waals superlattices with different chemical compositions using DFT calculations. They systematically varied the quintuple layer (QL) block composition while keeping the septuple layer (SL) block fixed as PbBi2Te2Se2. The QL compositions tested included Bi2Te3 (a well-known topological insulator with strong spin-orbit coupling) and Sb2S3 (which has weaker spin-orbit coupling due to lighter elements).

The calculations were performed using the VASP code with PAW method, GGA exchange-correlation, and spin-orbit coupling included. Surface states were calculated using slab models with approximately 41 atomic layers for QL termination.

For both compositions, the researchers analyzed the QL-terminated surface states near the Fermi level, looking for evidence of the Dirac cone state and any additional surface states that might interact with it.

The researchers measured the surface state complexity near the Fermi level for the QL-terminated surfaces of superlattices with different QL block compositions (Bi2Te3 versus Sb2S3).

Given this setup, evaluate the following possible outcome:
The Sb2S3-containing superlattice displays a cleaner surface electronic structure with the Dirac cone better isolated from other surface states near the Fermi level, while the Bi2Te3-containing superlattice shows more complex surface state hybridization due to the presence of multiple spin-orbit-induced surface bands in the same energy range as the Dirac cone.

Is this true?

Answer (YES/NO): NO